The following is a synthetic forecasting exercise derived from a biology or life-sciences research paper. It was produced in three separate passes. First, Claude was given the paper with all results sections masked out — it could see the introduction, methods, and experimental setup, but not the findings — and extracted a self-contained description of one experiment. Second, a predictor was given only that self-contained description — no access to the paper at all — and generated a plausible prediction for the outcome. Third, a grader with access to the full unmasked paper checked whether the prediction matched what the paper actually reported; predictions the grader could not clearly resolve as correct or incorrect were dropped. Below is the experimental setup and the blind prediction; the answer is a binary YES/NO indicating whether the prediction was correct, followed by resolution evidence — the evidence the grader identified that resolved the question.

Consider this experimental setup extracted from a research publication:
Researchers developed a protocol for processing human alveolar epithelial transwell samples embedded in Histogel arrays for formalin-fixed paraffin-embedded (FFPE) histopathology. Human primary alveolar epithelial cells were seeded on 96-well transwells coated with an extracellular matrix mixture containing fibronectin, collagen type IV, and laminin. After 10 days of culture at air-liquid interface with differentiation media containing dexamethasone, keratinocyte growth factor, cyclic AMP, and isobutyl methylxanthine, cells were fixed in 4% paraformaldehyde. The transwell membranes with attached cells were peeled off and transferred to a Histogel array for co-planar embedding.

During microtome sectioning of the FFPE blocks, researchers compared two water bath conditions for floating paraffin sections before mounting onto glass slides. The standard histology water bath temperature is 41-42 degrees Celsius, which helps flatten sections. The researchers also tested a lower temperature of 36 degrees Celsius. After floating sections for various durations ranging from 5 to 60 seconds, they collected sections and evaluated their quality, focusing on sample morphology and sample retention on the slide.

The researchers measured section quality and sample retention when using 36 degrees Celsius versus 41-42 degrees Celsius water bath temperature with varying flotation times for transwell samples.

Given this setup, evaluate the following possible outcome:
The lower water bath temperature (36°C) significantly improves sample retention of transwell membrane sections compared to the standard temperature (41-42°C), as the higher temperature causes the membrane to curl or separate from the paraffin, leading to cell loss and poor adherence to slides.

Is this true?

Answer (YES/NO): NO